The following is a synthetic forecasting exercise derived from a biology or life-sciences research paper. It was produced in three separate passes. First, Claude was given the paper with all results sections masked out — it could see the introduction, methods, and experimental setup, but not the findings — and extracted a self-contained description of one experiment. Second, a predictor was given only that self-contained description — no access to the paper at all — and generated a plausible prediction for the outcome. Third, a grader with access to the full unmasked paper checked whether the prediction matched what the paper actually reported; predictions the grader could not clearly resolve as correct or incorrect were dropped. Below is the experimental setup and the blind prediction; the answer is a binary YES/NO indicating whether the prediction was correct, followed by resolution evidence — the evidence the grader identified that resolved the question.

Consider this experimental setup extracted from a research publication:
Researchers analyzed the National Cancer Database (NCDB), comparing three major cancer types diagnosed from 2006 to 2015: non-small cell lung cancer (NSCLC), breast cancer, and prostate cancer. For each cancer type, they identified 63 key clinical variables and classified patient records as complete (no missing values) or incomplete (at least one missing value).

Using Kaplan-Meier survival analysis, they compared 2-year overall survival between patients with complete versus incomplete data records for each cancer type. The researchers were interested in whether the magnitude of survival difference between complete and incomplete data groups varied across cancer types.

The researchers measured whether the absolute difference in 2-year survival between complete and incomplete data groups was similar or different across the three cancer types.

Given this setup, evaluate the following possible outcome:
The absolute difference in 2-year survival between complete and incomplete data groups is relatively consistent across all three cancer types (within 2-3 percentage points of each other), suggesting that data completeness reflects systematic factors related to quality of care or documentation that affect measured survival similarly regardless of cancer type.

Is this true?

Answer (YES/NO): NO